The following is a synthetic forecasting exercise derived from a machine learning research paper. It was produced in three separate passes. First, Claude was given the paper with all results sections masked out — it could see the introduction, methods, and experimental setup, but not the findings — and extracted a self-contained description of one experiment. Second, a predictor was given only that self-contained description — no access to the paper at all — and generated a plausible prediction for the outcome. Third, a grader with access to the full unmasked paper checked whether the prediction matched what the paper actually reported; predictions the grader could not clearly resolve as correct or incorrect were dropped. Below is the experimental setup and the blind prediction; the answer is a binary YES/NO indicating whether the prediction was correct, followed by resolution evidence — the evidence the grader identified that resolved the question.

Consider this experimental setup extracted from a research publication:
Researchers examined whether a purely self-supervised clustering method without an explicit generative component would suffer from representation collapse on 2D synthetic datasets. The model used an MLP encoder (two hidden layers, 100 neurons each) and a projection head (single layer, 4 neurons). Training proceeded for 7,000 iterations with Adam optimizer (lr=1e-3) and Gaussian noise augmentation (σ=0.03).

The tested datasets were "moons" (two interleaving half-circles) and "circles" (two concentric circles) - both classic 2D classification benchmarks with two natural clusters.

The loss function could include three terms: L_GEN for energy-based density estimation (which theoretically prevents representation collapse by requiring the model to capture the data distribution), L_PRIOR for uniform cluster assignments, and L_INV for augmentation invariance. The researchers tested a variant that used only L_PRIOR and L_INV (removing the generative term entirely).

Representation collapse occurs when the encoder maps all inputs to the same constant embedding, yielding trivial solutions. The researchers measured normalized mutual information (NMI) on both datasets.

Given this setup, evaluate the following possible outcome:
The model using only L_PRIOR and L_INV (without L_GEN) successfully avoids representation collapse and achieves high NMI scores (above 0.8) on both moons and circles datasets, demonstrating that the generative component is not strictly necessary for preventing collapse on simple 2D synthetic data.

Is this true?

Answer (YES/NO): YES